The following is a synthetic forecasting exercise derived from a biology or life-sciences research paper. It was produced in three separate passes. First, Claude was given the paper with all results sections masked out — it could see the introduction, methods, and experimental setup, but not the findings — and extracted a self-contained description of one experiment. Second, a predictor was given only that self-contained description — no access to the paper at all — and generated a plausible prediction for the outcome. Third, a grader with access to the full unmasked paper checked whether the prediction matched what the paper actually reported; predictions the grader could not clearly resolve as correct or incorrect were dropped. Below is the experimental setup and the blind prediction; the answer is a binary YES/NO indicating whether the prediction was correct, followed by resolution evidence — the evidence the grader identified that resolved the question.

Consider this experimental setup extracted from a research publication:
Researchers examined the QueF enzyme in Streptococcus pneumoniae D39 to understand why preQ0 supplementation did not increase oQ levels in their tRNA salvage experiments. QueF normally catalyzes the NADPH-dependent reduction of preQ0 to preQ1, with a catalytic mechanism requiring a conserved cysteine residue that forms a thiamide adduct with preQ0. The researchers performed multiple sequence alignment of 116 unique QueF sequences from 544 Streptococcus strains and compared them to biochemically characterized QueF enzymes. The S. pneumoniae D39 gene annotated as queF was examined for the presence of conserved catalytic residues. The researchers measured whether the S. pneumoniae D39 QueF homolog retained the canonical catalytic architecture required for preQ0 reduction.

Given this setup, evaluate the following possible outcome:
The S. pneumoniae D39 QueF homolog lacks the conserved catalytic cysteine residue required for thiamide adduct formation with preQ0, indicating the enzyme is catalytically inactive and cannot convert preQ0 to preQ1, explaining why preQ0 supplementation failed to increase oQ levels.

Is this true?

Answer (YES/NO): YES